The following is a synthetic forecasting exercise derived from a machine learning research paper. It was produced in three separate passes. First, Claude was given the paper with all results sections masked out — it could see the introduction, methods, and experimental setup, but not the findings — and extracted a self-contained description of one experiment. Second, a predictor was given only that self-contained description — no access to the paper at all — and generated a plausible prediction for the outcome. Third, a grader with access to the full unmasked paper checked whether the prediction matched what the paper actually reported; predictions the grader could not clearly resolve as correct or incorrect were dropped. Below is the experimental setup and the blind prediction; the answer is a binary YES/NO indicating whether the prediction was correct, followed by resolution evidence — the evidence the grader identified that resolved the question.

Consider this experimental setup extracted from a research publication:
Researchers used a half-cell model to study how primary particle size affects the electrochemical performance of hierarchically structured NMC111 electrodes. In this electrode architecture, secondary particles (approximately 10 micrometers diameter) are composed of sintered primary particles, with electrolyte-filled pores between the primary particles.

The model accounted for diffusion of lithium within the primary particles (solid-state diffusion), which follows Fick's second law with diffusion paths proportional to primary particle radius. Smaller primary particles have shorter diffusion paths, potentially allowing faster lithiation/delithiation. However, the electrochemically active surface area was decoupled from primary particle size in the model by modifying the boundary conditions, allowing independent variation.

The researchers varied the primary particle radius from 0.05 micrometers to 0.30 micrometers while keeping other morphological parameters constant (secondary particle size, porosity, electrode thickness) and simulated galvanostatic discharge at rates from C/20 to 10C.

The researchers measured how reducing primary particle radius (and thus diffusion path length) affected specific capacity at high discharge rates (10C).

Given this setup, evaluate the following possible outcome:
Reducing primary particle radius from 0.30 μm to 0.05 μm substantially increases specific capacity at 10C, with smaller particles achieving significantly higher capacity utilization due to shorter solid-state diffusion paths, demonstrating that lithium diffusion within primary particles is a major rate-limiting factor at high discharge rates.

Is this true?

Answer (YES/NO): NO